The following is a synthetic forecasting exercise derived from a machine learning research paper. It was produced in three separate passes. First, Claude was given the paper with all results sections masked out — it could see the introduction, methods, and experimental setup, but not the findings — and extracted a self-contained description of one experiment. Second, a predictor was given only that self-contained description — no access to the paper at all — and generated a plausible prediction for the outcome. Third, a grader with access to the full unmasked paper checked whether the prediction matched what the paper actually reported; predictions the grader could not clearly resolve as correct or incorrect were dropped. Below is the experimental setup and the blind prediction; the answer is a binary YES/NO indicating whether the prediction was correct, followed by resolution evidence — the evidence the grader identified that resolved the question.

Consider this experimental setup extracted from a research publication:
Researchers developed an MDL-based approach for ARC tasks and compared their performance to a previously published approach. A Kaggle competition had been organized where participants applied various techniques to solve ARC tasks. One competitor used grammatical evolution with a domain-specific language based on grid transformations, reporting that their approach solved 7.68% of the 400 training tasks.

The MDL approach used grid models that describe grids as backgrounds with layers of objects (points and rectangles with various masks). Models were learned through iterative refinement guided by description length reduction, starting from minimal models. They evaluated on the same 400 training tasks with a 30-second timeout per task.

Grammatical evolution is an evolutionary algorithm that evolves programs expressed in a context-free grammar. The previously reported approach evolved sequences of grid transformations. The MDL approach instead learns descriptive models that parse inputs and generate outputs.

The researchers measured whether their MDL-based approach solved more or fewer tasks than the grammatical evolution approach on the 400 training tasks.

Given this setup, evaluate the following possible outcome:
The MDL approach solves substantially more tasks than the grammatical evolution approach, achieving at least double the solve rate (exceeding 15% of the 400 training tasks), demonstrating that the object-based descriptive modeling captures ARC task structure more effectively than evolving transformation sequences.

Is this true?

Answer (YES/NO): NO